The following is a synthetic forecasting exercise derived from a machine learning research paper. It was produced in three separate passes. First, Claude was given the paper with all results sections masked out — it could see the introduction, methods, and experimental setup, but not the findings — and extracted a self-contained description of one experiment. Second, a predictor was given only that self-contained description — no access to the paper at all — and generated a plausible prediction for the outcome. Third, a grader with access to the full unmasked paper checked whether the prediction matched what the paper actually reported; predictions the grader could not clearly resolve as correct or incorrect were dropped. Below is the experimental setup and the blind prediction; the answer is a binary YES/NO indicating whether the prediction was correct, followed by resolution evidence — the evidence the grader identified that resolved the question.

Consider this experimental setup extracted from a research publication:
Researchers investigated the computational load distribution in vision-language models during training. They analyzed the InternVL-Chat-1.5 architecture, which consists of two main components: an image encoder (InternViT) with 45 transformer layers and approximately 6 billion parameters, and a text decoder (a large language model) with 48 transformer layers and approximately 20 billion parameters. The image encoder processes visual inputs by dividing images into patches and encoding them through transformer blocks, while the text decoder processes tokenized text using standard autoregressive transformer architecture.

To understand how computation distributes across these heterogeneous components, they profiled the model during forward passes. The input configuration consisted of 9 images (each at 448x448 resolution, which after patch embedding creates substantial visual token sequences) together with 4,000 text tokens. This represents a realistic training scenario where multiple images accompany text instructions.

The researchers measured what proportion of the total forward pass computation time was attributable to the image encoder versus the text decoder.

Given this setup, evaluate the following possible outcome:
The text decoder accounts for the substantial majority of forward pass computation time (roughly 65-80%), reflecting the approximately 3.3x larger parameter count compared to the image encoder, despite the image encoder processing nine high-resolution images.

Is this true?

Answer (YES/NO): NO